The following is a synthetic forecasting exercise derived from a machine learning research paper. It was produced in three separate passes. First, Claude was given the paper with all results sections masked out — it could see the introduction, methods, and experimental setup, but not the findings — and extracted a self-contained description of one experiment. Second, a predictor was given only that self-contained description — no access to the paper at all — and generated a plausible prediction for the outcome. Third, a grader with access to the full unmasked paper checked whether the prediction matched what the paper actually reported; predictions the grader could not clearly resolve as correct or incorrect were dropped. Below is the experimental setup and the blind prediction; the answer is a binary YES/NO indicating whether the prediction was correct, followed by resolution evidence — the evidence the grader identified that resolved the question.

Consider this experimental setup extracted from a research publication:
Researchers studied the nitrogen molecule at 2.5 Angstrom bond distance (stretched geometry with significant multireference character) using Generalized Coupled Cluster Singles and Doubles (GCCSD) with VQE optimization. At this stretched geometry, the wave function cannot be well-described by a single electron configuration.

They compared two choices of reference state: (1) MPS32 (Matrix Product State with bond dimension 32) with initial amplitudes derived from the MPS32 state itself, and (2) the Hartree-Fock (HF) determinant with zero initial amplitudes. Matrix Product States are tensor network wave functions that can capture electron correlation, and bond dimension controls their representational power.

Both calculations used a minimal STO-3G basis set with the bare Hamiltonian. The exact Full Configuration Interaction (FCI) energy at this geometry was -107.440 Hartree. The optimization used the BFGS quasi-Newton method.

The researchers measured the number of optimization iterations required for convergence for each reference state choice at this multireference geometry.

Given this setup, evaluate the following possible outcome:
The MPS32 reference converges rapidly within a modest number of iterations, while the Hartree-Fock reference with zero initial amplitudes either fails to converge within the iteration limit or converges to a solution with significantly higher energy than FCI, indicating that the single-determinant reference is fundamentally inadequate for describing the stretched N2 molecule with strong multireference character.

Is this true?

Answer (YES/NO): NO